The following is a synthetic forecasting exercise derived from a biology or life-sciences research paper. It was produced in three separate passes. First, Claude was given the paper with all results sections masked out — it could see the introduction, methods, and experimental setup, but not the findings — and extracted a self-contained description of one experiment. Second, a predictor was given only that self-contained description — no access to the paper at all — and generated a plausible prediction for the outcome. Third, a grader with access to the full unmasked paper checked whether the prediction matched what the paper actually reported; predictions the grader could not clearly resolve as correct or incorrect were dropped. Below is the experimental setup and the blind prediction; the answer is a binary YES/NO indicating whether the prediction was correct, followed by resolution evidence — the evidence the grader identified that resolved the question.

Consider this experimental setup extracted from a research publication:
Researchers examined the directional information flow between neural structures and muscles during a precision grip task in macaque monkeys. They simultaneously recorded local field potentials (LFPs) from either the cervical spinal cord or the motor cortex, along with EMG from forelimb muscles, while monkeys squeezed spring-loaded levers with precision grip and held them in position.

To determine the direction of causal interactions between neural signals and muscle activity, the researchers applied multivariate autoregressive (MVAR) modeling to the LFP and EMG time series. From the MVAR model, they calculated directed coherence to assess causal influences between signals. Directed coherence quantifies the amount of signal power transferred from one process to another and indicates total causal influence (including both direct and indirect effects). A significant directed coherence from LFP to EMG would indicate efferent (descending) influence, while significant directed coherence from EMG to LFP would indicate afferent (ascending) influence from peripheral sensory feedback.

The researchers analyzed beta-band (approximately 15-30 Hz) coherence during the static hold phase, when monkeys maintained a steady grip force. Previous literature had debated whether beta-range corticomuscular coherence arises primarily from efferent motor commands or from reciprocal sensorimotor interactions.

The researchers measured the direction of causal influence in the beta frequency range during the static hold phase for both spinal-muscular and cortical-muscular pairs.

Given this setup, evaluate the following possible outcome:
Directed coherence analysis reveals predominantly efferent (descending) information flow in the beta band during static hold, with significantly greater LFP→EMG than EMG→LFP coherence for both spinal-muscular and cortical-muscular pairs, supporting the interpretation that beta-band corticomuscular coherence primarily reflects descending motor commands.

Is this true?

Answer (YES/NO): NO